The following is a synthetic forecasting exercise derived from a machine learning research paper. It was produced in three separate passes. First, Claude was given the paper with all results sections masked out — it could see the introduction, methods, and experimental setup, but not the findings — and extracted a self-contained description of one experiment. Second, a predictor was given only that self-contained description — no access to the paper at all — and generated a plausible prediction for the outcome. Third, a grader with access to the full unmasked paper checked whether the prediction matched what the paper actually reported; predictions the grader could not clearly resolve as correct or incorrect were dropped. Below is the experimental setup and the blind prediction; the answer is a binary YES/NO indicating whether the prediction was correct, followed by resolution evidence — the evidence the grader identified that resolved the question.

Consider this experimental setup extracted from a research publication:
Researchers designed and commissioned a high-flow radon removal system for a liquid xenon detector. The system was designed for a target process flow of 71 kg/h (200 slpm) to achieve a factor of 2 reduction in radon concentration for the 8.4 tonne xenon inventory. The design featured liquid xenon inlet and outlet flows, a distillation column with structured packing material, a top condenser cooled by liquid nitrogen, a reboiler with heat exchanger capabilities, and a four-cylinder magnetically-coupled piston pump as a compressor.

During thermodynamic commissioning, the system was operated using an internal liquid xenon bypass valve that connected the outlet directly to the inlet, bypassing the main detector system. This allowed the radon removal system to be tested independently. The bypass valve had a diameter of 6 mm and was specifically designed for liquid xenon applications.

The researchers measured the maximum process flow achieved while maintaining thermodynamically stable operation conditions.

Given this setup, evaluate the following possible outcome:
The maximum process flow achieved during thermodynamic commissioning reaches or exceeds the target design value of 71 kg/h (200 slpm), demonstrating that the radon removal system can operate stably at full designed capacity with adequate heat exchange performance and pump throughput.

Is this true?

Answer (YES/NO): YES